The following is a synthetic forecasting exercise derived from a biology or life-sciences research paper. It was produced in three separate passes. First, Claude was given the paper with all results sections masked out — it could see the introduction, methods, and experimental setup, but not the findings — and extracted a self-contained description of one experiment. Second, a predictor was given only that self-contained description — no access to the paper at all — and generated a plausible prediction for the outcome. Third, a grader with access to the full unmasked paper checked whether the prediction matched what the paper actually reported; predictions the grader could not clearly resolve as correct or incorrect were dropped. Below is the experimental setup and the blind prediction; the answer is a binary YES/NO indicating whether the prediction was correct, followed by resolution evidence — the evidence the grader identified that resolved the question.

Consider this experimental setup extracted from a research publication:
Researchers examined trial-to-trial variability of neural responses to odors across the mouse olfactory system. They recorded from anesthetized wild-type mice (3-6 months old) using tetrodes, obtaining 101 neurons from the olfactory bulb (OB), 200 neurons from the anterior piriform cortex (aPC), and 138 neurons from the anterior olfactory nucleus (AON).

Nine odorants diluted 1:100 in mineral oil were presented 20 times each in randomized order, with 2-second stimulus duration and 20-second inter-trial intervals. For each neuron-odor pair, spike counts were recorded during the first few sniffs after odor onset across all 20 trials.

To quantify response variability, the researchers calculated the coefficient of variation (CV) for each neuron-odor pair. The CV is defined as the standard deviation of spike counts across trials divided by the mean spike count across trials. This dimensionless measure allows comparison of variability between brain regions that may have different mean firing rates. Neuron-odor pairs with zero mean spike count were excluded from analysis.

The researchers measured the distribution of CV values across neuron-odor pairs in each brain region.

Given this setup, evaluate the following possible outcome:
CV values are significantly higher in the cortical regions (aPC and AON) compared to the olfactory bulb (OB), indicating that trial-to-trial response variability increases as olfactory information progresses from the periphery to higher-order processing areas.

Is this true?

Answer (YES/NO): YES